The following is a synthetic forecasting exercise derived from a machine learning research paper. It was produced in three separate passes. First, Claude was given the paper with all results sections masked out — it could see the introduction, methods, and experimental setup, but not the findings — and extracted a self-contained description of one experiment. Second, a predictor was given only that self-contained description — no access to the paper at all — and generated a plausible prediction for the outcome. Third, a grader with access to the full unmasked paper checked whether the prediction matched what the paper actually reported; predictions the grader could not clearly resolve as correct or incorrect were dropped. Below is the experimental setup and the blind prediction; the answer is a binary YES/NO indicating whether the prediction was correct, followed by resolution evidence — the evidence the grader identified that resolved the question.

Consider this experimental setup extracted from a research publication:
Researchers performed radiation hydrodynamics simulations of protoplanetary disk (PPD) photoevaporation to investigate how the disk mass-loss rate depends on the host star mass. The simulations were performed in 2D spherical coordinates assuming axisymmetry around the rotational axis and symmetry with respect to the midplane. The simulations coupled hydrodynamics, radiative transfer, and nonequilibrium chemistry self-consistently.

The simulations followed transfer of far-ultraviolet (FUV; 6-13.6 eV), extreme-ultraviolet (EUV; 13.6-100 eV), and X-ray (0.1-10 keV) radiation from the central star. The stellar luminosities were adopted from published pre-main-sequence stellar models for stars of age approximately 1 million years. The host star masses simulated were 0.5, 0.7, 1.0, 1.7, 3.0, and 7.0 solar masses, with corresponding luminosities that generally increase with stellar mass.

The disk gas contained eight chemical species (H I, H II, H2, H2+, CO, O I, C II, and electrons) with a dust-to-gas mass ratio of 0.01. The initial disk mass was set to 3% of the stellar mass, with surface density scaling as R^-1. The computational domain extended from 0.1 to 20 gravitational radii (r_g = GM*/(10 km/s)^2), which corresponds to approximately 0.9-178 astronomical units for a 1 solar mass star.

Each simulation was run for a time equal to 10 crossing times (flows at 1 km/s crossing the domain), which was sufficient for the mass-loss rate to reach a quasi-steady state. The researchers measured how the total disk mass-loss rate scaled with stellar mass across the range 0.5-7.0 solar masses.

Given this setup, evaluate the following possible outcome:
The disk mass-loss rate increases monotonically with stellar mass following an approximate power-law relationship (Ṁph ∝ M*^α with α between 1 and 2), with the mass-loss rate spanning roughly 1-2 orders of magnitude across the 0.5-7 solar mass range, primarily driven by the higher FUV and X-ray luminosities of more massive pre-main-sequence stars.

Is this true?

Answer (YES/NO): NO